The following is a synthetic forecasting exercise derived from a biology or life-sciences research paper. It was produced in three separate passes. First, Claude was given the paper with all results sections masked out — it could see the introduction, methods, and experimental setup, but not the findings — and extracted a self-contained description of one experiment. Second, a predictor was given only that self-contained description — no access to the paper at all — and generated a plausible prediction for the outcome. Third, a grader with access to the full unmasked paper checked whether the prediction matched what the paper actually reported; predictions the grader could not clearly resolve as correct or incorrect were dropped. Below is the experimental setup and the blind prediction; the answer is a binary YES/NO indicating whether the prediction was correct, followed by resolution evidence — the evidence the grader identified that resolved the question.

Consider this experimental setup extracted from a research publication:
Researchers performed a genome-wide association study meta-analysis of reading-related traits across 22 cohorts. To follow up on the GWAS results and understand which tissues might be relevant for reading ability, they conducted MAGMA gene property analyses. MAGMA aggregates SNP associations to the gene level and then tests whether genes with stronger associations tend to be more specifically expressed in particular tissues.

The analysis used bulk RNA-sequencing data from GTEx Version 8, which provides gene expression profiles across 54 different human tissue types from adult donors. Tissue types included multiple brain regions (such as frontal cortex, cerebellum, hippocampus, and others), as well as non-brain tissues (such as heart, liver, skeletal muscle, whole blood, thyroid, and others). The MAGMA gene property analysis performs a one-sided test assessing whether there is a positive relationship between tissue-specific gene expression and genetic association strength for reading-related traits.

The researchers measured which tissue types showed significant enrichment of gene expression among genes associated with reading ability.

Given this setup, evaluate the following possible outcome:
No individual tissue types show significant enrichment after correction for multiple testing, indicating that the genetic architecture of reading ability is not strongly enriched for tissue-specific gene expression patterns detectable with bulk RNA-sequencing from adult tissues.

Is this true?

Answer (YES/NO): YES